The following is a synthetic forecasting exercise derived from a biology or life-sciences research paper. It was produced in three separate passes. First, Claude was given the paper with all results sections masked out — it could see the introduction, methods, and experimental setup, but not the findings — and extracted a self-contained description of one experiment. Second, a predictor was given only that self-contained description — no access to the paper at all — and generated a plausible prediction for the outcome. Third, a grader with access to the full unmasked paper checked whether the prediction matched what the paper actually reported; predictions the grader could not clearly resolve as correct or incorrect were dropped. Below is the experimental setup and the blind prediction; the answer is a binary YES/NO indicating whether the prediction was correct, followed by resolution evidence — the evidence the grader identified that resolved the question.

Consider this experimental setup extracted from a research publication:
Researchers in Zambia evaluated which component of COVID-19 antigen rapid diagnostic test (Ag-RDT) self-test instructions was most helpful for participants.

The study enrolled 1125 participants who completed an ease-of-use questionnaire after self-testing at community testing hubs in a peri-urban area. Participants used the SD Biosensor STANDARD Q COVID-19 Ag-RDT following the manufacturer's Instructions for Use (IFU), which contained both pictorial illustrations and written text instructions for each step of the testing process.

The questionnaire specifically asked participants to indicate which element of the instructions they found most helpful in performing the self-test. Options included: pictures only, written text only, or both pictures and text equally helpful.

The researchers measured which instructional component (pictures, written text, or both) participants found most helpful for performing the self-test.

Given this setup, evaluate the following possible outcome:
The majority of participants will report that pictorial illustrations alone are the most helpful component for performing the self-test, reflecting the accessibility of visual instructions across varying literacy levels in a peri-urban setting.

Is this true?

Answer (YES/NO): YES